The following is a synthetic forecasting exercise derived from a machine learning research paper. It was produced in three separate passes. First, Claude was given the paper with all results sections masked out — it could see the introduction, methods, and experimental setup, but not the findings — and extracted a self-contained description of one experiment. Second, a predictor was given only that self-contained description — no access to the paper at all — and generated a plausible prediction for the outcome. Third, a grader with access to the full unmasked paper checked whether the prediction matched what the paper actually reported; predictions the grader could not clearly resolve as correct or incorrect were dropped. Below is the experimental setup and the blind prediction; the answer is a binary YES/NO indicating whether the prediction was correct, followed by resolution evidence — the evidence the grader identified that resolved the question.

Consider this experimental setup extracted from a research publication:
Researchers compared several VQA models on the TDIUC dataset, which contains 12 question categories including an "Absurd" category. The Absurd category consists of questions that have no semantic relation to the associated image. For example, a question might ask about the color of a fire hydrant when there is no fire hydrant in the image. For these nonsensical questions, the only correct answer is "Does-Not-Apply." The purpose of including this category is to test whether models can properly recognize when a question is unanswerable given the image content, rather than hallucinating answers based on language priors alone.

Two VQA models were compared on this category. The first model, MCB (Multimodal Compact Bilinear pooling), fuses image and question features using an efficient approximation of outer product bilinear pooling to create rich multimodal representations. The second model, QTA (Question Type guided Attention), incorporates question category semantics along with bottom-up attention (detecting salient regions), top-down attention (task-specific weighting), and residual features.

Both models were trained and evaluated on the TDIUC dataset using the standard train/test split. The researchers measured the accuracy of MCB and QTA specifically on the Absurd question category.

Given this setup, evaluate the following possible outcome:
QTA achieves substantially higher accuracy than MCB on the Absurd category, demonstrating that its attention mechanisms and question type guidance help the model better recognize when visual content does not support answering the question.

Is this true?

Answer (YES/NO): YES